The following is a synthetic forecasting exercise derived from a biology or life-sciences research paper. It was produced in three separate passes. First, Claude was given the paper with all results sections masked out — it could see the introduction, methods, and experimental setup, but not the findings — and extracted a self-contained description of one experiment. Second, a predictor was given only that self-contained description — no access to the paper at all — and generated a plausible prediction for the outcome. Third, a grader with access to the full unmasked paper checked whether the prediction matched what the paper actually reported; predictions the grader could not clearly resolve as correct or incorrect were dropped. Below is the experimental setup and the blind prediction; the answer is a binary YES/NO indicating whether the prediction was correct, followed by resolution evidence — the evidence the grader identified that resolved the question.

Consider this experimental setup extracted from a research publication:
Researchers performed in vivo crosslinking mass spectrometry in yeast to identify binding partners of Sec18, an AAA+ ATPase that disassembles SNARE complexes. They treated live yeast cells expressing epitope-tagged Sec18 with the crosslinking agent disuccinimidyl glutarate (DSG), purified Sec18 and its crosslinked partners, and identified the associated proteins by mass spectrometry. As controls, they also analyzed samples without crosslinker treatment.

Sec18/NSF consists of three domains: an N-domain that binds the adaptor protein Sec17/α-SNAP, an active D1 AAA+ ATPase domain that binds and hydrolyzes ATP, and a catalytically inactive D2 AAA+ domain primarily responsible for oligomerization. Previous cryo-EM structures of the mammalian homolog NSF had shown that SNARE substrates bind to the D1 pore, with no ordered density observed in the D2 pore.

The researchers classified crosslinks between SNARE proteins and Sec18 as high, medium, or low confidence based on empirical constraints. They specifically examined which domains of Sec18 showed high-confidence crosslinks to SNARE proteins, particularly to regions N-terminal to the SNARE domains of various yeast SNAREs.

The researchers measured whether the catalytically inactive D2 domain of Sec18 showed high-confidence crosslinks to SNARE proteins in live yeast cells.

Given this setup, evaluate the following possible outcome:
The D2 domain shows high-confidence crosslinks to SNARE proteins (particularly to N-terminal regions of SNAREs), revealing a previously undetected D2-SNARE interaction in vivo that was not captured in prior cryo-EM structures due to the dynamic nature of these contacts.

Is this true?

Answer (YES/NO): YES